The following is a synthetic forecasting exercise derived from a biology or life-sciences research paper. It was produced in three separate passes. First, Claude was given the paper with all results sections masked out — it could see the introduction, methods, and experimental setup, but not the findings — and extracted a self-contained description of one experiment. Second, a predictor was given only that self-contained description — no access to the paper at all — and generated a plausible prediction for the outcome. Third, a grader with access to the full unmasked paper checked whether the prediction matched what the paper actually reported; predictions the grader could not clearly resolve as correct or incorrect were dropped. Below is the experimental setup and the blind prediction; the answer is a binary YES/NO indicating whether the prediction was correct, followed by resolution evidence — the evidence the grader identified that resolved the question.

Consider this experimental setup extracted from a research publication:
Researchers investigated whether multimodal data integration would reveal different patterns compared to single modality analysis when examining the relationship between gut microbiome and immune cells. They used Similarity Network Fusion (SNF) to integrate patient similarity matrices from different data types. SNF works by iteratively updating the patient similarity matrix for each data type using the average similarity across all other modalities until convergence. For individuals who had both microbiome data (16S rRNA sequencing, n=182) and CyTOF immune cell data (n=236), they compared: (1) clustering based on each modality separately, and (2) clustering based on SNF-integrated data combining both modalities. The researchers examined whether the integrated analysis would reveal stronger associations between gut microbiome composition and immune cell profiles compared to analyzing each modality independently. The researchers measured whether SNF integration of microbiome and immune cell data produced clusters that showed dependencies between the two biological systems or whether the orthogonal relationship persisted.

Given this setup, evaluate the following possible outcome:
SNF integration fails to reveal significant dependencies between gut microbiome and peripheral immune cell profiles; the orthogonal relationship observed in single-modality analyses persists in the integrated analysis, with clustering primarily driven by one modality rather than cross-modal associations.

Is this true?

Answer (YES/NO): YES